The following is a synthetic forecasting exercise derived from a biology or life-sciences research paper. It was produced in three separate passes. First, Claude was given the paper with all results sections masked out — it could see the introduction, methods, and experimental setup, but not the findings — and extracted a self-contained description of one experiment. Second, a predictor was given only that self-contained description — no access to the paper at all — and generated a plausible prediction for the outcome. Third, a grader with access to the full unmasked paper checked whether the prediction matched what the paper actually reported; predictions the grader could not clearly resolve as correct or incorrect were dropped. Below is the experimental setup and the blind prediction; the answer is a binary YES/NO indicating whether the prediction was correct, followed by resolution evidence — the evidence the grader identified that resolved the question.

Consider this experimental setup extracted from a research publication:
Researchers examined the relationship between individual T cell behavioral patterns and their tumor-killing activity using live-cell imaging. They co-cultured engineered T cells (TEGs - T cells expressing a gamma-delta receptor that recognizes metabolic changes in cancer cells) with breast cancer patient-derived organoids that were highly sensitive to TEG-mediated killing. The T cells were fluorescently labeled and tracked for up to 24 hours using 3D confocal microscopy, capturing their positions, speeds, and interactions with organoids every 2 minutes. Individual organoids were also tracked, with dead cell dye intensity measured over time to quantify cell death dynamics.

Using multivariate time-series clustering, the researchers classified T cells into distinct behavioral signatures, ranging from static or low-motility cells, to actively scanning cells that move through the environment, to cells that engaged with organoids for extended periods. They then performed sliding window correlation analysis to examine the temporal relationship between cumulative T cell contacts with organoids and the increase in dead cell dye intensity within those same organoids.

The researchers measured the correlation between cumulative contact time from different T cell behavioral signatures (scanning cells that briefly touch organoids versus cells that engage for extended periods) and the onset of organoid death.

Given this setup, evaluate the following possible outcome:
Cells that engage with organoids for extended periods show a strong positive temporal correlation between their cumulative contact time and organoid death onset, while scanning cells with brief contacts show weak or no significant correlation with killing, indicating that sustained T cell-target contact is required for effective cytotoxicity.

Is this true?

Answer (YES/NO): YES